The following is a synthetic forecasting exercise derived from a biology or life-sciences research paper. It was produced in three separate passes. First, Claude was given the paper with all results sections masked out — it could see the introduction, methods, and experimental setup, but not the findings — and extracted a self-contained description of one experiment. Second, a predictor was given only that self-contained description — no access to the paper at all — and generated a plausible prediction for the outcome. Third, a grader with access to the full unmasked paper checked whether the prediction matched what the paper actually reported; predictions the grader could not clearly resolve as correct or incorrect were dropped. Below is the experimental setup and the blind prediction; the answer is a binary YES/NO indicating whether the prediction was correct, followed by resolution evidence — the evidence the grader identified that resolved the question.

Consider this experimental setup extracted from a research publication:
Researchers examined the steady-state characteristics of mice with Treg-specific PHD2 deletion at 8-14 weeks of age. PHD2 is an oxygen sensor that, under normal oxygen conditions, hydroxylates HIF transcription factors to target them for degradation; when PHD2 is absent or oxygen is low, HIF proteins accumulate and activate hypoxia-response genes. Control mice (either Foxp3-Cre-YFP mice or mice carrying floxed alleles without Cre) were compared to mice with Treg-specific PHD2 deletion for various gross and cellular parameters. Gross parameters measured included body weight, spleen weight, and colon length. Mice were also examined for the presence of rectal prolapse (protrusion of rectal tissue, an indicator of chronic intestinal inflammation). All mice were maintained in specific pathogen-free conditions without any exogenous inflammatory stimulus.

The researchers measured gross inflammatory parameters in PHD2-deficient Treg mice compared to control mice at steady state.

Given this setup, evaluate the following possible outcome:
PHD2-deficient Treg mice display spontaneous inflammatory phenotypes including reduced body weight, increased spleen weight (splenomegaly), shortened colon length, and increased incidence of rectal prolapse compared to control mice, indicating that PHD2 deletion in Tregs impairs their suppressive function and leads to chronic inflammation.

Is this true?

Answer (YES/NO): YES